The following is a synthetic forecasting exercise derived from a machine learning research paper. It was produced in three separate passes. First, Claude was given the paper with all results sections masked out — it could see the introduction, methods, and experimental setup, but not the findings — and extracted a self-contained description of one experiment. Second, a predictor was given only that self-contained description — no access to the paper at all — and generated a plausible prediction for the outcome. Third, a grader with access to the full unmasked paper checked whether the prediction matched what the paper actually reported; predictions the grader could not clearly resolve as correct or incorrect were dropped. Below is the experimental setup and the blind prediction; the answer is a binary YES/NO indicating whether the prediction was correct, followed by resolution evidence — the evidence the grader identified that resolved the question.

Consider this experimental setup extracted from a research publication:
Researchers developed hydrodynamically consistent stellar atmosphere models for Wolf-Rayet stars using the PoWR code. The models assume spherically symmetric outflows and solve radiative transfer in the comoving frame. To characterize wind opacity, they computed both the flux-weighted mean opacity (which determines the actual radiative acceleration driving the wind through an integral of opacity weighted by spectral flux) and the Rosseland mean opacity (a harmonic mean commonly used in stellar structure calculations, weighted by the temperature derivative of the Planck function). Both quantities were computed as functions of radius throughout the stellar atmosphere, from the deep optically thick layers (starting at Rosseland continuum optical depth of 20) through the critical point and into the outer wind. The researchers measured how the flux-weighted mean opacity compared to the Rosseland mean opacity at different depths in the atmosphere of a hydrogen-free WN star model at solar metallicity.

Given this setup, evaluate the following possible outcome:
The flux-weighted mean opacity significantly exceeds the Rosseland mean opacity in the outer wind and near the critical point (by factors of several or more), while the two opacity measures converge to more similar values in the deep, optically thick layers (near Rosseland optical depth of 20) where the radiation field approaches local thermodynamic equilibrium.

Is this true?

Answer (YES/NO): YES